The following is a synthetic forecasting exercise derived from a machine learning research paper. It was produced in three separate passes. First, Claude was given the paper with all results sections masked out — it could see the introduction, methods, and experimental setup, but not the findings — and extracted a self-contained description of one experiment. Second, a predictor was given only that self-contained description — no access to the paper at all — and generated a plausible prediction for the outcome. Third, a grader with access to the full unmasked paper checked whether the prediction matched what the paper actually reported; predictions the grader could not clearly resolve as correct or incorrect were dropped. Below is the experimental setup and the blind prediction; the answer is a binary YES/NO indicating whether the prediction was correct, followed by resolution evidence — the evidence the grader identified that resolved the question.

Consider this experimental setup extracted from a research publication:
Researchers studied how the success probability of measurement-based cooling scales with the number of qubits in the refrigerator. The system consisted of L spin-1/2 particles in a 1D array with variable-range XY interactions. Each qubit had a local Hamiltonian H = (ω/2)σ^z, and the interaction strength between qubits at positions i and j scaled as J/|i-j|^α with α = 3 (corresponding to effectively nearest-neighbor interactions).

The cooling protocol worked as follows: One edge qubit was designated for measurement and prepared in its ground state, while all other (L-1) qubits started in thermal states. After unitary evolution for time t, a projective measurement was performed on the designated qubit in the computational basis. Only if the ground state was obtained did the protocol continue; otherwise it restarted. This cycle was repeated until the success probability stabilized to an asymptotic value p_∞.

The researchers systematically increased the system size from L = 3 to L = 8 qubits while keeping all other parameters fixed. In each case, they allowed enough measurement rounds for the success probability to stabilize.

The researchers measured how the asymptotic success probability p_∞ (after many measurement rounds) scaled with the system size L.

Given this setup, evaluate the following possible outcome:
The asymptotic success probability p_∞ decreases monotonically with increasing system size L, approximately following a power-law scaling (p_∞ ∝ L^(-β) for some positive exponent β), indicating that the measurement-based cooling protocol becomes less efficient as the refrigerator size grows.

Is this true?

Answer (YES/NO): NO